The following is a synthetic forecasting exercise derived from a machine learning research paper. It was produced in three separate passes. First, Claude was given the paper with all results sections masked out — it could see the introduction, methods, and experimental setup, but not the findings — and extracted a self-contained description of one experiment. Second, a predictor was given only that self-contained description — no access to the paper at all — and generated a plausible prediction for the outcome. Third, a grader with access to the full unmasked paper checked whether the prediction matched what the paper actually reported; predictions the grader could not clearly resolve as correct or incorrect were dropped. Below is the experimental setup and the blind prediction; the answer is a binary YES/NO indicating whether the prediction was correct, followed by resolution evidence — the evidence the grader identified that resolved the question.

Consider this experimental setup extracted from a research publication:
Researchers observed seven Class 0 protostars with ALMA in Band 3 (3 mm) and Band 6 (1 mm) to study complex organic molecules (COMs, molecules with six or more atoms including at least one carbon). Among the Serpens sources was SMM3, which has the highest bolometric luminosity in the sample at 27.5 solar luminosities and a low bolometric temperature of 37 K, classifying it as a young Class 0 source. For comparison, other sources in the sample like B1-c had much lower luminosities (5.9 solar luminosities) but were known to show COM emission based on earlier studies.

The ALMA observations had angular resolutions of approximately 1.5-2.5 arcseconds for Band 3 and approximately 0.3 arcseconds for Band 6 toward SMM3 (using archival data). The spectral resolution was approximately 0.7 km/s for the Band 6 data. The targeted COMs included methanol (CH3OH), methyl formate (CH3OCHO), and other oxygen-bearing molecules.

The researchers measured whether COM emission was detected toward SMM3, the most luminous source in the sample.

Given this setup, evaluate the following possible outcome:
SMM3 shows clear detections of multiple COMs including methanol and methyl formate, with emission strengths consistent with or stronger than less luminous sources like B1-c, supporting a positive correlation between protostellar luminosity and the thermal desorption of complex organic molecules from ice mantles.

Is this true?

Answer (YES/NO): NO